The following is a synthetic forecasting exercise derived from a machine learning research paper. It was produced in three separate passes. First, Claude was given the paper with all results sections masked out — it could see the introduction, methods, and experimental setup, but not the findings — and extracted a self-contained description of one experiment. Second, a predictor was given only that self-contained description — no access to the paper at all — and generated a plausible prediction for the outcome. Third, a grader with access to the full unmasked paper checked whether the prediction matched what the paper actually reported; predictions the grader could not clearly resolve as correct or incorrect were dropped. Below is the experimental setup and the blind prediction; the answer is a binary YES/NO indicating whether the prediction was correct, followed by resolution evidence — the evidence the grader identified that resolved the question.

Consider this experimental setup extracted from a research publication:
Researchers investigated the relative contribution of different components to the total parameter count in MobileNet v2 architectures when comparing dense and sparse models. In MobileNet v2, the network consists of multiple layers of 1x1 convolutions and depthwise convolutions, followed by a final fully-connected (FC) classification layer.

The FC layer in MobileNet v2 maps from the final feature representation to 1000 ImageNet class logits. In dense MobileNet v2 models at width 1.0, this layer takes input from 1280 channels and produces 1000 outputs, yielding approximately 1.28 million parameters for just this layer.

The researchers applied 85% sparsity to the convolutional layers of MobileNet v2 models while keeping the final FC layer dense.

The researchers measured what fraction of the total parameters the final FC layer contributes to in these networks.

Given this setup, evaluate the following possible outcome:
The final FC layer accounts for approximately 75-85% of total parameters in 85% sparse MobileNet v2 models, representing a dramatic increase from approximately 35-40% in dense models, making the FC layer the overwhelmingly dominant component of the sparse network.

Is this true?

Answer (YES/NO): NO